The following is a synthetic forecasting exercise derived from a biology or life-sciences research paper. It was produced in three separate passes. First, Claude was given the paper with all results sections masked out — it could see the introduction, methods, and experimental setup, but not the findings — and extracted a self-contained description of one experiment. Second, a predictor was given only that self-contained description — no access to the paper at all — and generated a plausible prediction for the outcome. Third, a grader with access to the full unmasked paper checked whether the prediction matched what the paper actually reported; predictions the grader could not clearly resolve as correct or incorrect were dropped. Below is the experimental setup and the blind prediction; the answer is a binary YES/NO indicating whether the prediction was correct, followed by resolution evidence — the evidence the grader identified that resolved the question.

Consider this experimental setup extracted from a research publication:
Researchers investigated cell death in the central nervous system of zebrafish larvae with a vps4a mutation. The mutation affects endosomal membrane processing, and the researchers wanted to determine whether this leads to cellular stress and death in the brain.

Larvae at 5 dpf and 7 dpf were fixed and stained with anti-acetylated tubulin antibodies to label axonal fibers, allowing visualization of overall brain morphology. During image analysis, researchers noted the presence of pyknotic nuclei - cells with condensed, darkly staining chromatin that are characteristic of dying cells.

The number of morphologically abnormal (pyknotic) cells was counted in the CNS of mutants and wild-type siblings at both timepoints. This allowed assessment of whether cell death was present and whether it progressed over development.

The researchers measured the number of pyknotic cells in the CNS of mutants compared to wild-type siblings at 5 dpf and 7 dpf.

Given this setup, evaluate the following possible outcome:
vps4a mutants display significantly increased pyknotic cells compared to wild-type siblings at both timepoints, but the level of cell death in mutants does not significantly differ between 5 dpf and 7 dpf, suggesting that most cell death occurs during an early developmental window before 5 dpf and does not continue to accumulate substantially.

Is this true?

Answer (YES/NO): NO